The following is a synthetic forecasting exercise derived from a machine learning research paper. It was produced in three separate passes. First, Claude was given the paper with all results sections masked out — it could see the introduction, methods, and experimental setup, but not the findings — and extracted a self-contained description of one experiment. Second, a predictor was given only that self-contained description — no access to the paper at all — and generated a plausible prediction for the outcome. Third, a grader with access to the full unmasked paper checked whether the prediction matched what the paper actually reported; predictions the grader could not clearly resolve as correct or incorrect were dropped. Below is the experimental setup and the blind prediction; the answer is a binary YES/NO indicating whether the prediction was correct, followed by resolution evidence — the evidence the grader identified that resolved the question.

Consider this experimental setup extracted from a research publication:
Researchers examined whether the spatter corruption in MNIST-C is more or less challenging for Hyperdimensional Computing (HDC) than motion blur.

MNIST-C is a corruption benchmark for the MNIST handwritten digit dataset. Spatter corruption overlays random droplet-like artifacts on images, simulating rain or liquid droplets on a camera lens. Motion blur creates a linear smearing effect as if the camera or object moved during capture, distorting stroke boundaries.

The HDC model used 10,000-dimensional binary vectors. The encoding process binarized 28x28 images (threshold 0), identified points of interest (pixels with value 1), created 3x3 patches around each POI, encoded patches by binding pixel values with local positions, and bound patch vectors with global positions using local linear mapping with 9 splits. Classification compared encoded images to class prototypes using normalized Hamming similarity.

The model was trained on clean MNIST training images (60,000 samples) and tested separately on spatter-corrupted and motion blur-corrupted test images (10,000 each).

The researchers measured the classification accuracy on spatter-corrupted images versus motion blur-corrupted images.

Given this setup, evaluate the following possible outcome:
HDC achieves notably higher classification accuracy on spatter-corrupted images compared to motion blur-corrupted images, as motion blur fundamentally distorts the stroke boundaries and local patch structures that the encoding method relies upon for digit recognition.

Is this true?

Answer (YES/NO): YES